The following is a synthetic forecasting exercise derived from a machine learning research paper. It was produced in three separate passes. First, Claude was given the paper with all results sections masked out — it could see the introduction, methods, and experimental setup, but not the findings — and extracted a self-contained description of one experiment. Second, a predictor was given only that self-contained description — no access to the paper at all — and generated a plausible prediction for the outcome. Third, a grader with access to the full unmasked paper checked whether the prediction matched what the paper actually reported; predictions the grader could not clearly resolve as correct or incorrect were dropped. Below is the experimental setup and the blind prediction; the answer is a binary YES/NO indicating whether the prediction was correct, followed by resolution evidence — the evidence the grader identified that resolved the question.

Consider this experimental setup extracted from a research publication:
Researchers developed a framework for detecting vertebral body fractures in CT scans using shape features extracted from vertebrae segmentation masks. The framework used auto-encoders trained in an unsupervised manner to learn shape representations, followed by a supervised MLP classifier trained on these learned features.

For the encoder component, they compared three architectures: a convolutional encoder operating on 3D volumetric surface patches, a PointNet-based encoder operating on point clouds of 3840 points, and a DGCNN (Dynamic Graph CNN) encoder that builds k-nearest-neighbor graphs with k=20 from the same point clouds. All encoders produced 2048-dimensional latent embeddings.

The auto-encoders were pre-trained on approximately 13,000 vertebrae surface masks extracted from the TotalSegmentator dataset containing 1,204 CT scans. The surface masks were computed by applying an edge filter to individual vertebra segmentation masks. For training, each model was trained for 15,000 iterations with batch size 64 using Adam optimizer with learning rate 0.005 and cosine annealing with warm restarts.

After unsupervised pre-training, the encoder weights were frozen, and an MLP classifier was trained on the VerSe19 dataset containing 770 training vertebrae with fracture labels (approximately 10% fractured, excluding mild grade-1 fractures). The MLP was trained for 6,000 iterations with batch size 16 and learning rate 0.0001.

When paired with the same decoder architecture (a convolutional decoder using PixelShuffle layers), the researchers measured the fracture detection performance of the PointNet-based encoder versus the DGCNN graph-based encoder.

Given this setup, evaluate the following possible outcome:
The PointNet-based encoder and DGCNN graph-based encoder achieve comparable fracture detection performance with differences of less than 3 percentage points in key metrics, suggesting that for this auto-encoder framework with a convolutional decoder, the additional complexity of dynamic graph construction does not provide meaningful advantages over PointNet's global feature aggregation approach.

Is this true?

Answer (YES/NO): NO